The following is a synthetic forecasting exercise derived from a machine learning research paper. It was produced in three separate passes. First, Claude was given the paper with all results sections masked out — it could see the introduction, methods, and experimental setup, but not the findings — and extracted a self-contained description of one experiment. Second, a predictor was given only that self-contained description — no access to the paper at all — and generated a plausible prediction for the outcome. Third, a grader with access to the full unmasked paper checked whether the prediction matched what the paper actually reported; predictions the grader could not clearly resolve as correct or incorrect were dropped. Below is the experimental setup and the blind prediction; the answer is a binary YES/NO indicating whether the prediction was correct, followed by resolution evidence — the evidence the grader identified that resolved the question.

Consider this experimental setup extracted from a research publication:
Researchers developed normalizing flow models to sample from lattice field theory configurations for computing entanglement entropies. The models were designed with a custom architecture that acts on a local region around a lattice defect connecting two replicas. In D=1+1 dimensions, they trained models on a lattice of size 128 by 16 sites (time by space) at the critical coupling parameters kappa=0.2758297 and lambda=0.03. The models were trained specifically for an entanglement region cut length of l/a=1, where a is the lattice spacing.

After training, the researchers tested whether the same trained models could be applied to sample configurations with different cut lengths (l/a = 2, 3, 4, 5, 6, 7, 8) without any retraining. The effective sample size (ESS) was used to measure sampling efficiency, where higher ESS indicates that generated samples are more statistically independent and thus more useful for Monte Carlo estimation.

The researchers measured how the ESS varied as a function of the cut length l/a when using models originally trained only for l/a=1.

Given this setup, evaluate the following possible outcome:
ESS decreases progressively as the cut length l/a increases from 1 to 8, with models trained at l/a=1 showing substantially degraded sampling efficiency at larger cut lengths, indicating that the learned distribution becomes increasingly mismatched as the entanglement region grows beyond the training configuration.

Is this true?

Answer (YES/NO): NO